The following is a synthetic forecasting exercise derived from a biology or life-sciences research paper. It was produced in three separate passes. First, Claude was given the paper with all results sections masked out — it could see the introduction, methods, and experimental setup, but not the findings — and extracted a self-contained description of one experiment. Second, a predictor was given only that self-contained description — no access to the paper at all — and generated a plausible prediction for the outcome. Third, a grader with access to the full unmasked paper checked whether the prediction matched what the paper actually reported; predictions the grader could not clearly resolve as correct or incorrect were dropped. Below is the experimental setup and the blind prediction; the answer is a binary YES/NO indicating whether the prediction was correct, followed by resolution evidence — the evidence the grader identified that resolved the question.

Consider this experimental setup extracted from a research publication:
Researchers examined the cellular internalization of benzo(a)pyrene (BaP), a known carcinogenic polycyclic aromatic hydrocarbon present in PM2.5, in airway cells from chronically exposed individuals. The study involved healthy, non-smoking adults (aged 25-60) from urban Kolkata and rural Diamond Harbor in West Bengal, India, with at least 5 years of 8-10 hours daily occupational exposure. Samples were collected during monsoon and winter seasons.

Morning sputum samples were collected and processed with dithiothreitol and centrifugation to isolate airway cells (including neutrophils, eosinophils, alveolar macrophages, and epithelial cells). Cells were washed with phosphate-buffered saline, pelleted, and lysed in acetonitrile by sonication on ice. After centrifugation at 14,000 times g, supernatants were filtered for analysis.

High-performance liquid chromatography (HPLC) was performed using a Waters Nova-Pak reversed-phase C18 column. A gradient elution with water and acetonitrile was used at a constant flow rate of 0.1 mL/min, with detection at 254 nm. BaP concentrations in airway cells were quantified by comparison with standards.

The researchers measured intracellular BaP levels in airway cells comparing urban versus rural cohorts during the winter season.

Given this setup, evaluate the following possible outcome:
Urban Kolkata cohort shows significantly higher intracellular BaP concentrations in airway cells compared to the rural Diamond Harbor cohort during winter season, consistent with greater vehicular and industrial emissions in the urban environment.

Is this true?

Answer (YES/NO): YES